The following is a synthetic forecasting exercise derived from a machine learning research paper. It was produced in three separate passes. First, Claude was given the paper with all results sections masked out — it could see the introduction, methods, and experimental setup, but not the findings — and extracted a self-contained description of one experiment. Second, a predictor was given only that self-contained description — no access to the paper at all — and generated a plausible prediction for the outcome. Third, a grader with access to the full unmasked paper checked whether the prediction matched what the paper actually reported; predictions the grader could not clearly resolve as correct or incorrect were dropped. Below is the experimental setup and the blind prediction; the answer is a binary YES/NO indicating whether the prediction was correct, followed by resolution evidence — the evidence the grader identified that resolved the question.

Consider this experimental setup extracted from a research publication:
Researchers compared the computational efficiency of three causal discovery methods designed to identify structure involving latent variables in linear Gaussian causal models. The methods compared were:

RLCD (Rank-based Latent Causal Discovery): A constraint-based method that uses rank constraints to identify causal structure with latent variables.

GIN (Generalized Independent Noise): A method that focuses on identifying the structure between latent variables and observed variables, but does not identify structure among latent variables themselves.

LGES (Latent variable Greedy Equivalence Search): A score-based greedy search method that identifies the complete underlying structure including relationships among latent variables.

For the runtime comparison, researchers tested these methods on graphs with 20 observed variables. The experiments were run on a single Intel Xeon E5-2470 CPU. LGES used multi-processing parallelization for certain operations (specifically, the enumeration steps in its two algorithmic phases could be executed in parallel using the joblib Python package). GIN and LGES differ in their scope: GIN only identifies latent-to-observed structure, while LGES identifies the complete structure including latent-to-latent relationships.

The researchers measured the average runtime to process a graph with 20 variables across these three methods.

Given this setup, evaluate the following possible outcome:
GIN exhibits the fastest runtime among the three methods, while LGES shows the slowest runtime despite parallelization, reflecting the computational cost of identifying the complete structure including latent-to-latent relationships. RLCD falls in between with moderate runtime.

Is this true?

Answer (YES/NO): NO